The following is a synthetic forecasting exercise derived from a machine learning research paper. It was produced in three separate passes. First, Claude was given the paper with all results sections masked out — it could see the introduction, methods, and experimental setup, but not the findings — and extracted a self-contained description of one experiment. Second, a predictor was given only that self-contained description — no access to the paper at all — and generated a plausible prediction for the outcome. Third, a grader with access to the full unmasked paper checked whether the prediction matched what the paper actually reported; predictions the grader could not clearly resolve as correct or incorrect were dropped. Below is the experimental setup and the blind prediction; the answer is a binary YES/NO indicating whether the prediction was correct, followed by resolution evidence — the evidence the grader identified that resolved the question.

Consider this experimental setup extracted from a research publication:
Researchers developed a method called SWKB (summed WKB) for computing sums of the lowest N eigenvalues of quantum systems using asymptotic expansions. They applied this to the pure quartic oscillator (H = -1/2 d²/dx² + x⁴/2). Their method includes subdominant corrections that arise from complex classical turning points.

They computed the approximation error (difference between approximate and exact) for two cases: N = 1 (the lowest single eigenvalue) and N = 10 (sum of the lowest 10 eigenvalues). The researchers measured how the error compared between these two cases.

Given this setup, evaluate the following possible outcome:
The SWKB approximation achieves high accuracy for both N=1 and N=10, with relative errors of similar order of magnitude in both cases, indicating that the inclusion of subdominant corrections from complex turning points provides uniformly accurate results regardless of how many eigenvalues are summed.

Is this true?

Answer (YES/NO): NO